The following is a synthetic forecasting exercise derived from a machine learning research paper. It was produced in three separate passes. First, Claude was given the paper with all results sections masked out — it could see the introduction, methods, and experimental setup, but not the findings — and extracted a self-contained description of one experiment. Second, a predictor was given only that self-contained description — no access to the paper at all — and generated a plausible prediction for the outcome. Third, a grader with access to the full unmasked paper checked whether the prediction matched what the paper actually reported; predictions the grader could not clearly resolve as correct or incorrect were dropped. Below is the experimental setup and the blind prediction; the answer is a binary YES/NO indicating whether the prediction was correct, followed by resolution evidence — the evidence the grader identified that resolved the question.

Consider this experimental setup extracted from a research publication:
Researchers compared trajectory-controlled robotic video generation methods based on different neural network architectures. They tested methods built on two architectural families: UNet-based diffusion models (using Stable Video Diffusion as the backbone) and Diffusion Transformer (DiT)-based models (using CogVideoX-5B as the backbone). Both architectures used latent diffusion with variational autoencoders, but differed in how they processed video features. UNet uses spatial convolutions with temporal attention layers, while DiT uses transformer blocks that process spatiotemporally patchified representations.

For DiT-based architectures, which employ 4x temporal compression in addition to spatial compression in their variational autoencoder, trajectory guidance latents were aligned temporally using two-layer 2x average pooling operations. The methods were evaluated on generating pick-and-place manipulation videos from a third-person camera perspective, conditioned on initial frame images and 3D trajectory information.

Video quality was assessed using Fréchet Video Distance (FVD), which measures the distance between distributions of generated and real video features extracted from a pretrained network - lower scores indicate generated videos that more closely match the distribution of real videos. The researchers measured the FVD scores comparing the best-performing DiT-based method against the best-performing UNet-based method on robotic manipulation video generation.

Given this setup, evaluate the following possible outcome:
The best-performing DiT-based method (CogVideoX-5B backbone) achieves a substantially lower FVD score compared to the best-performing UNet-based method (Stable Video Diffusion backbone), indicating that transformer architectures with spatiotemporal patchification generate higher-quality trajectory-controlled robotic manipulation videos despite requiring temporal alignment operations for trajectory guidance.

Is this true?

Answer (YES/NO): YES